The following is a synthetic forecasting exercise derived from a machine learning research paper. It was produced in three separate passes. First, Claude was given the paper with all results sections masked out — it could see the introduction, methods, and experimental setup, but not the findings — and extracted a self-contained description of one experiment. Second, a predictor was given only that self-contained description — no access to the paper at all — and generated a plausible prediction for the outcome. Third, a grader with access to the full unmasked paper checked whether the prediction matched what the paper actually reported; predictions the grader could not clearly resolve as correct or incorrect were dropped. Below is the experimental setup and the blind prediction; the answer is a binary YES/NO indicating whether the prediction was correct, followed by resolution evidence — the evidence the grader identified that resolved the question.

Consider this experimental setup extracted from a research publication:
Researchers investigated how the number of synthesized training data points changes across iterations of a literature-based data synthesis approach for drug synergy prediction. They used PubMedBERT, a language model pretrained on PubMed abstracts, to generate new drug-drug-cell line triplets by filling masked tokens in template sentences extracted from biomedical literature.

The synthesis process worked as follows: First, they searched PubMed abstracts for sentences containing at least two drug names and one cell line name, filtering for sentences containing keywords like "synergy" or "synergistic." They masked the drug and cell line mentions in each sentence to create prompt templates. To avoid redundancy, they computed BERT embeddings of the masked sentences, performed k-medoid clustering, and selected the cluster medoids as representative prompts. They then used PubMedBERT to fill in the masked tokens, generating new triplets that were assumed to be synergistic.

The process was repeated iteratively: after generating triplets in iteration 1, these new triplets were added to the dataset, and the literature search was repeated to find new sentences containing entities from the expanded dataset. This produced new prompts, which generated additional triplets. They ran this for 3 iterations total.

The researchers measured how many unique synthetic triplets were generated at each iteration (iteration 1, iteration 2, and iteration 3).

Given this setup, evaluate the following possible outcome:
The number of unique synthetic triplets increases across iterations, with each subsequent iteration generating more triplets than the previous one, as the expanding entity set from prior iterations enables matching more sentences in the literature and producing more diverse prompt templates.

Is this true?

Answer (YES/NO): YES